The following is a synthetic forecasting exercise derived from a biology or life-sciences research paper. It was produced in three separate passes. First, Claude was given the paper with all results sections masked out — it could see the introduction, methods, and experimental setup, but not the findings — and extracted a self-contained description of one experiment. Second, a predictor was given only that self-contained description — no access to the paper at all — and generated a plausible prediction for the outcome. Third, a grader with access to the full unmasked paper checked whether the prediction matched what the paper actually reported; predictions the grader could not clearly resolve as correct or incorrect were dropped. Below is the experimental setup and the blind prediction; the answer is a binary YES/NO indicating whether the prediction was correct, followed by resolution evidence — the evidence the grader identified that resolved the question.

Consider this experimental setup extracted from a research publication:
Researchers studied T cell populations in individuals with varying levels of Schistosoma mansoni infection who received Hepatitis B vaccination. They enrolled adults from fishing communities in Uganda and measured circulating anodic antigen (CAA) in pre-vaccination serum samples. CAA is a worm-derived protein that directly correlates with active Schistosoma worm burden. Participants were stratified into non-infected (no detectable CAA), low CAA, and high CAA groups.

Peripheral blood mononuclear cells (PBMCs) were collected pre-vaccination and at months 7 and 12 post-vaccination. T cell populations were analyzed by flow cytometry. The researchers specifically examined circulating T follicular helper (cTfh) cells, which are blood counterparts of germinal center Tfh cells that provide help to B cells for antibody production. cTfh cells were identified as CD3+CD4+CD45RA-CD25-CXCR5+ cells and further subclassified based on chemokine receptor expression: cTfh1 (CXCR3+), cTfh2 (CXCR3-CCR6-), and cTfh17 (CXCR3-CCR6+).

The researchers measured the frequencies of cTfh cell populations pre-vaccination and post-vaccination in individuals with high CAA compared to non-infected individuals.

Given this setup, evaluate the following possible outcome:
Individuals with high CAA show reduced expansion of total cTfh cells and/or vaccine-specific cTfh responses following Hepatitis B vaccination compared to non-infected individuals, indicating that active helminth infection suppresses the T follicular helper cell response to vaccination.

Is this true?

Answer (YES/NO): YES